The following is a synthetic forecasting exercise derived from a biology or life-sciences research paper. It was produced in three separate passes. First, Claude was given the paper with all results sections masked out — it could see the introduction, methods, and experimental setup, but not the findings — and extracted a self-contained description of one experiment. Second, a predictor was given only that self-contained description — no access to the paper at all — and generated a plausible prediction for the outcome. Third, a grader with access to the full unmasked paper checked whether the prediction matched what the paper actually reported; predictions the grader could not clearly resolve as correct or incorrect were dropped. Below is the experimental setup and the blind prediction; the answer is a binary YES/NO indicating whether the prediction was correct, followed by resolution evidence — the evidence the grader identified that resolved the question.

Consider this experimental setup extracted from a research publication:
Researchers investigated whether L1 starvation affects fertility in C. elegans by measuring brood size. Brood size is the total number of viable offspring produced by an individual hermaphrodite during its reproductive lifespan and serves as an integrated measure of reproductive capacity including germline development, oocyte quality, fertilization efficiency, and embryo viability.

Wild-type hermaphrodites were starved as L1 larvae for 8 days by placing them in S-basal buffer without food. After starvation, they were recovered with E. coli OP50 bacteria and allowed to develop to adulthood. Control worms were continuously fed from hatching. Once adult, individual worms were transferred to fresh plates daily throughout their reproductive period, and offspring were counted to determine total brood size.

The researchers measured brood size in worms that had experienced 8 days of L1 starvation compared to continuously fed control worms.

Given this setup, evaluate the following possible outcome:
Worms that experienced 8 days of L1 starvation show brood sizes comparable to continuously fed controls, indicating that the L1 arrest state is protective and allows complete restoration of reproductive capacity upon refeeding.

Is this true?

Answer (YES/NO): NO